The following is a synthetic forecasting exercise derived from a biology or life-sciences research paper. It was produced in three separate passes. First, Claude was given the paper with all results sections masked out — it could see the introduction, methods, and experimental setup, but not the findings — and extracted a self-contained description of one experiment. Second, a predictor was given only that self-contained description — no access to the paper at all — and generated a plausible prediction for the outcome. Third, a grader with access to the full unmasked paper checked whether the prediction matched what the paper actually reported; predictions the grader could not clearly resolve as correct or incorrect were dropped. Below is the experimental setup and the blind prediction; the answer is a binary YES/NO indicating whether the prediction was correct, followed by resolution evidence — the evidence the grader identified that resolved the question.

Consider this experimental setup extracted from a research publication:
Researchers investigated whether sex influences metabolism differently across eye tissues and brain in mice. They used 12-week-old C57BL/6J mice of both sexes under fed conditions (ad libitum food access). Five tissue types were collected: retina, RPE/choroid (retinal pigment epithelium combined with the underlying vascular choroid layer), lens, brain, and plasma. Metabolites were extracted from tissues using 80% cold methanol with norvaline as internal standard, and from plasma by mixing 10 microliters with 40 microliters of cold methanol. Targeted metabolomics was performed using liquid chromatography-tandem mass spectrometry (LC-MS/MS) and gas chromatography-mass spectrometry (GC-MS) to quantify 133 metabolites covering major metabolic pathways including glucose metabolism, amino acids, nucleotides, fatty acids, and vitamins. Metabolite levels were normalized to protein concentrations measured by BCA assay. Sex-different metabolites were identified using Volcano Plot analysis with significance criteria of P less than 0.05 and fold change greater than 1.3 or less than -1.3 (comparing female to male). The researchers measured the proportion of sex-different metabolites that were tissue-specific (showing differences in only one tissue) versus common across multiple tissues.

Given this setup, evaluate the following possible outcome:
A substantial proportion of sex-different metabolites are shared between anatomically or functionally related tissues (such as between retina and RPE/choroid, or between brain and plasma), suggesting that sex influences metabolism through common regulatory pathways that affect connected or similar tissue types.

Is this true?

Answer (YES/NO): NO